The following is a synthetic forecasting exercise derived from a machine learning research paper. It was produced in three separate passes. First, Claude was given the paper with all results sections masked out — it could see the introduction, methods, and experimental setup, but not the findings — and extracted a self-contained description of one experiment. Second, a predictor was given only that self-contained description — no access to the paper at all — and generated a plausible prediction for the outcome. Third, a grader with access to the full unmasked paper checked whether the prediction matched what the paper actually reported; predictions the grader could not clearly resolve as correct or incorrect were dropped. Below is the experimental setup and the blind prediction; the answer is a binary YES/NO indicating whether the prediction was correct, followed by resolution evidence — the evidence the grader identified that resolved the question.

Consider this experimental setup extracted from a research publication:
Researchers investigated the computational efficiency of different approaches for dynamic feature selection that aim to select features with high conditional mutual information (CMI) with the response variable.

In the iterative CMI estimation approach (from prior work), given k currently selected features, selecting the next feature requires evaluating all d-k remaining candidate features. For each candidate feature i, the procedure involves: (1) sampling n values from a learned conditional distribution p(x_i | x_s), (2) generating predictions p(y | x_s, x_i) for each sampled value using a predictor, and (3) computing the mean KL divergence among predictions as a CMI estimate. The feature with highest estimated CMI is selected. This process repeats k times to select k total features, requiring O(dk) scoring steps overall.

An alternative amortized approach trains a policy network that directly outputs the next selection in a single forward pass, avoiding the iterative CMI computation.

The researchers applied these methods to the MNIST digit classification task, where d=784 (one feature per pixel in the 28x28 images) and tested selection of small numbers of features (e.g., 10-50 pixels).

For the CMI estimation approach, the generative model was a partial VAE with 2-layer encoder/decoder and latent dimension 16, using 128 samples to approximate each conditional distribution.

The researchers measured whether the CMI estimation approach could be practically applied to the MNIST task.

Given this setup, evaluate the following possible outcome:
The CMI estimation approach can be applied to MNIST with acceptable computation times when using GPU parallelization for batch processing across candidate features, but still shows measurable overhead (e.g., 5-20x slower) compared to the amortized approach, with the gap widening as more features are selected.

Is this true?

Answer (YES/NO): NO